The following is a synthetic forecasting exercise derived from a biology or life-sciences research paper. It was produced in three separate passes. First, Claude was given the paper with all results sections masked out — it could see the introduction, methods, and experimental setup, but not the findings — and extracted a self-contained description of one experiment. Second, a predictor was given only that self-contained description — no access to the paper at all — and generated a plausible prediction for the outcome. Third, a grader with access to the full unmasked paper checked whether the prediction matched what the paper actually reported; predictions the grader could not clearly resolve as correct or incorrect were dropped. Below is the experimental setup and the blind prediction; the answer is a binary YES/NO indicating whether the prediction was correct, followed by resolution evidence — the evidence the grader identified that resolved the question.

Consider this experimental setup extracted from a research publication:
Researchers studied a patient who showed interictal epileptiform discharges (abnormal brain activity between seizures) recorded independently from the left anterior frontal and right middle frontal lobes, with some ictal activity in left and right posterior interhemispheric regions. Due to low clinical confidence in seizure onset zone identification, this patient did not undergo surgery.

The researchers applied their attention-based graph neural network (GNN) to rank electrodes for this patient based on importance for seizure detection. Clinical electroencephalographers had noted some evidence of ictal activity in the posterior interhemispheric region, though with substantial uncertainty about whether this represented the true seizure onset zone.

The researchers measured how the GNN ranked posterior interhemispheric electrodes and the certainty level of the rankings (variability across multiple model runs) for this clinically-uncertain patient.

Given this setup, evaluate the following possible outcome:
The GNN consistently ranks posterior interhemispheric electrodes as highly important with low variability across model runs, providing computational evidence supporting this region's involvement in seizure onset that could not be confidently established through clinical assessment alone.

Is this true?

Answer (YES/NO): NO